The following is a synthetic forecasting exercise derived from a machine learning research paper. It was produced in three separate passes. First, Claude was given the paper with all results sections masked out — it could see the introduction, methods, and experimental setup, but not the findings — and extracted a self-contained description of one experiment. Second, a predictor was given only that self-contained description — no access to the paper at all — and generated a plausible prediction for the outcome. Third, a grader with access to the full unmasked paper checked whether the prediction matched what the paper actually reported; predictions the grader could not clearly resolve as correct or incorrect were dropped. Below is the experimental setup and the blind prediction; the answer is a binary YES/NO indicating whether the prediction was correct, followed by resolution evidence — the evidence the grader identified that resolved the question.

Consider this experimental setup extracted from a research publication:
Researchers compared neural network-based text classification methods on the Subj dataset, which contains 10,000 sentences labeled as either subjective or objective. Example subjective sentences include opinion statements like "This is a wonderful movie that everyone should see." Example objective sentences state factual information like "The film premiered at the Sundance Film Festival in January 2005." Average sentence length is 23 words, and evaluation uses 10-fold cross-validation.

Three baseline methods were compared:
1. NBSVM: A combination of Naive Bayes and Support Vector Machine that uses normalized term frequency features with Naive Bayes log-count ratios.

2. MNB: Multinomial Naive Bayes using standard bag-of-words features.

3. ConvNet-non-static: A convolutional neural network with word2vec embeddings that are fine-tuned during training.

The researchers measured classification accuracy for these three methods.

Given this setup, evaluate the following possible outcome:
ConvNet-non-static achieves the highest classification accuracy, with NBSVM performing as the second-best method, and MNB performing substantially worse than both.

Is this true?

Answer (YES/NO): NO